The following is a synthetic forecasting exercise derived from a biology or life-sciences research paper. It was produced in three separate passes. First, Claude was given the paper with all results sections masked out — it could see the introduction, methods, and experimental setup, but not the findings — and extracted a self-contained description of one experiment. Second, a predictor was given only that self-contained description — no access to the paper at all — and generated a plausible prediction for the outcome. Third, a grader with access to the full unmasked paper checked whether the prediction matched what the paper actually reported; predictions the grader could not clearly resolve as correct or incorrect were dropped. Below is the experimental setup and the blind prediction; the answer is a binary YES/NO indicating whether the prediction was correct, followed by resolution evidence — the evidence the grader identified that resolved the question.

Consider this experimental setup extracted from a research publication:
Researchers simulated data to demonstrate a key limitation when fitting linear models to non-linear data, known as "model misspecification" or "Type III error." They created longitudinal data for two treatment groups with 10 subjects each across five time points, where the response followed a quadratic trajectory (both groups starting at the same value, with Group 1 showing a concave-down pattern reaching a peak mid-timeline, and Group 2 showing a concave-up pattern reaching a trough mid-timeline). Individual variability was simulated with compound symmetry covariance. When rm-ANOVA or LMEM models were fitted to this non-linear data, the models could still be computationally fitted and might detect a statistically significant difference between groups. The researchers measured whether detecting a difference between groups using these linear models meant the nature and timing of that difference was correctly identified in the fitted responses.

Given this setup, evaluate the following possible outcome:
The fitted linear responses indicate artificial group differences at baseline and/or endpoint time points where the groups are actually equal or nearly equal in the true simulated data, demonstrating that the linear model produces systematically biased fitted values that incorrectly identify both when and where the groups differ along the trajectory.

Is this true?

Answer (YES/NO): YES